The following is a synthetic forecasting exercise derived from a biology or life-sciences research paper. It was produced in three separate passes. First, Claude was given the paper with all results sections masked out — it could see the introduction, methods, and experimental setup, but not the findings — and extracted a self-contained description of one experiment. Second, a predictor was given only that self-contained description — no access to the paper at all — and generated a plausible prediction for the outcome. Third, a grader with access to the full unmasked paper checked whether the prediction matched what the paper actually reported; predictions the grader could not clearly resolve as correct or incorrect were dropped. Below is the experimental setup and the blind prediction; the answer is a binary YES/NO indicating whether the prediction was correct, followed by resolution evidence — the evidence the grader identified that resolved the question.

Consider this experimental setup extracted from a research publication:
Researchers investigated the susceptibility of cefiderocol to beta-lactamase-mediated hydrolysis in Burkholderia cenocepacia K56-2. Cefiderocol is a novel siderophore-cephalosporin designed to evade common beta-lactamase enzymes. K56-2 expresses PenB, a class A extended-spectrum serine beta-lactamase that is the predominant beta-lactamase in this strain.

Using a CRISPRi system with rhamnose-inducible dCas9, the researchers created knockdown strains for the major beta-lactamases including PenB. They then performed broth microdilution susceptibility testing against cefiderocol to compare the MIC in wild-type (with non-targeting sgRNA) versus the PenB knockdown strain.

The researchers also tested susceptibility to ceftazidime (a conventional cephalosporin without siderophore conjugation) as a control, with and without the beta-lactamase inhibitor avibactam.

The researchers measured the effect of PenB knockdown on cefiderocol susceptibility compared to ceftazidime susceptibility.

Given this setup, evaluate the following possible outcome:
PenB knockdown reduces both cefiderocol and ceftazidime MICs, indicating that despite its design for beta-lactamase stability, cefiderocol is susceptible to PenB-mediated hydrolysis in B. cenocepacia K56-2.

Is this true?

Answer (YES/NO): NO